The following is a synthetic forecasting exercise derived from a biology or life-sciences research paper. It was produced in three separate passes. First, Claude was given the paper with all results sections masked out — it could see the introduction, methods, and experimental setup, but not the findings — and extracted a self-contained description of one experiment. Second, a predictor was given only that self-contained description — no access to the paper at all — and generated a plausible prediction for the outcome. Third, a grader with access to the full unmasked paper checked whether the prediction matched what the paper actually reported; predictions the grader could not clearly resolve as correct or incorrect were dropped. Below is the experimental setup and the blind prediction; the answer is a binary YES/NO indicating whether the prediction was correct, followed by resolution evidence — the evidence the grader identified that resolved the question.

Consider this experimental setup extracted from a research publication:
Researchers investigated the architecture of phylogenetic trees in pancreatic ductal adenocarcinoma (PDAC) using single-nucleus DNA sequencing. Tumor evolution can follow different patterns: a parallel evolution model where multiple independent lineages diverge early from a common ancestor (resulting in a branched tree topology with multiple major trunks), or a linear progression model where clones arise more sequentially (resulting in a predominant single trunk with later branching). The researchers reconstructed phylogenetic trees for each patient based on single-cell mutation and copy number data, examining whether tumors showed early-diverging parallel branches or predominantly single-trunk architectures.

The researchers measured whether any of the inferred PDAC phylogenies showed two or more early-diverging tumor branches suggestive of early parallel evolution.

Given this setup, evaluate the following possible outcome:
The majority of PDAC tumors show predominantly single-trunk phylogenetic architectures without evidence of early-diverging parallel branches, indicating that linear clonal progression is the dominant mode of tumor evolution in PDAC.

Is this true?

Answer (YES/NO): YES